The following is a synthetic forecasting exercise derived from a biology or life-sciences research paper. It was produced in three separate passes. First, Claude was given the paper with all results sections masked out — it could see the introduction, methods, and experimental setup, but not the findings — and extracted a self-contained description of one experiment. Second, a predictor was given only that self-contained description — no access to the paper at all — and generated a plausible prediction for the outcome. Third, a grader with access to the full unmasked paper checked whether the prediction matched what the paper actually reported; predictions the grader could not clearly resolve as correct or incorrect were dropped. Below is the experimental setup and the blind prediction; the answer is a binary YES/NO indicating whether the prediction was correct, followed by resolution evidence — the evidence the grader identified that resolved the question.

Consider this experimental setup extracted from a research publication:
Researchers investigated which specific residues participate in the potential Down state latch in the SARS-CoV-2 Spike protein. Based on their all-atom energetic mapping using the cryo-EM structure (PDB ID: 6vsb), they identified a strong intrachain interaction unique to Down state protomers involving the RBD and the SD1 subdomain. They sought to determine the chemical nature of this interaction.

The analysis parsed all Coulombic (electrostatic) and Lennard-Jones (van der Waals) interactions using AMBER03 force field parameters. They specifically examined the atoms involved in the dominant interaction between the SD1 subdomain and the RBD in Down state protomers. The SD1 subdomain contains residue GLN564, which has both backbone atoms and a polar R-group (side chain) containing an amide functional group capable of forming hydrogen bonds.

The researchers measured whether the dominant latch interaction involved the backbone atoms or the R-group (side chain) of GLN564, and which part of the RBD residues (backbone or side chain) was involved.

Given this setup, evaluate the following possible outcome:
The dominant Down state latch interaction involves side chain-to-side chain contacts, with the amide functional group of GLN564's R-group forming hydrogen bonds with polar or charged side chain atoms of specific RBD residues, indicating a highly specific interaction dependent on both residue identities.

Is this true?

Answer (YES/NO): NO